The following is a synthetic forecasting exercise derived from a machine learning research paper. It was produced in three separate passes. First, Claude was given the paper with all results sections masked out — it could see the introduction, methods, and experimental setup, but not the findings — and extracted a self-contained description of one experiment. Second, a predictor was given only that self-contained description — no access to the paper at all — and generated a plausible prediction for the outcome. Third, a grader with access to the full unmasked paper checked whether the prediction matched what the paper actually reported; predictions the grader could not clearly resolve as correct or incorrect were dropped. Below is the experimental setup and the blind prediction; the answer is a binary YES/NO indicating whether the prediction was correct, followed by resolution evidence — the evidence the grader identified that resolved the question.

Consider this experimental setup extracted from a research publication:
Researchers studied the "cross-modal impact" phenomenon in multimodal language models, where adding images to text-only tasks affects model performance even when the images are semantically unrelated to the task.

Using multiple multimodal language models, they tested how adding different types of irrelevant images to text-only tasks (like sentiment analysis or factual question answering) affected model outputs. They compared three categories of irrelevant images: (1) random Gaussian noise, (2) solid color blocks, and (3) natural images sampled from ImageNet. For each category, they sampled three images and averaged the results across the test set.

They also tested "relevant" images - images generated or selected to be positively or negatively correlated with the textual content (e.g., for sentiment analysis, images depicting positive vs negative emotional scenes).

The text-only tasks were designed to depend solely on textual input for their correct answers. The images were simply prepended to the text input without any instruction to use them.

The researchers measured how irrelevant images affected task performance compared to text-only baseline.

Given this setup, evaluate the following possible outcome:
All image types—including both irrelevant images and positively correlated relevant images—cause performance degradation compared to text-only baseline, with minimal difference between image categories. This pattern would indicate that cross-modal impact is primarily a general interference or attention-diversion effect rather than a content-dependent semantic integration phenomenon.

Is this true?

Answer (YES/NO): NO